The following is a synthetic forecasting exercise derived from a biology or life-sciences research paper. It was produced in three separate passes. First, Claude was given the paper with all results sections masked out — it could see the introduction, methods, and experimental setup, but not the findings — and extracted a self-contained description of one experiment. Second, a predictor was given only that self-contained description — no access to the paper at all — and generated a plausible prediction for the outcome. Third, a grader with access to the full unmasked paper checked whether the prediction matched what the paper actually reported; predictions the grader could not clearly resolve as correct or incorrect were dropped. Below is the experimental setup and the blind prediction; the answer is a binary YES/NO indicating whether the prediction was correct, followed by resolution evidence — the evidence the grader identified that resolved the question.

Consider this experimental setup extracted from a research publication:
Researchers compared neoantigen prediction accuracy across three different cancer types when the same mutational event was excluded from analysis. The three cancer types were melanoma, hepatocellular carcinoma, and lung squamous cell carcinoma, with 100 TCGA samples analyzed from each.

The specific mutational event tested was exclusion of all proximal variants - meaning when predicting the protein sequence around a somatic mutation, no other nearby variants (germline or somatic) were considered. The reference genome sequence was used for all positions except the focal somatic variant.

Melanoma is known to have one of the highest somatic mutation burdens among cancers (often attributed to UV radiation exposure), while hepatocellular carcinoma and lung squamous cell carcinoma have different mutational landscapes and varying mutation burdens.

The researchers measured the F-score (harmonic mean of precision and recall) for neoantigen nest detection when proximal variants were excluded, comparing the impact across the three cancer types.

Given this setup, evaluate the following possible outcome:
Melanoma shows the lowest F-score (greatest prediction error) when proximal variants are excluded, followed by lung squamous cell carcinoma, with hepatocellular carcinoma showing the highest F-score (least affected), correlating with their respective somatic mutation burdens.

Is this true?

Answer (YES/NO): NO